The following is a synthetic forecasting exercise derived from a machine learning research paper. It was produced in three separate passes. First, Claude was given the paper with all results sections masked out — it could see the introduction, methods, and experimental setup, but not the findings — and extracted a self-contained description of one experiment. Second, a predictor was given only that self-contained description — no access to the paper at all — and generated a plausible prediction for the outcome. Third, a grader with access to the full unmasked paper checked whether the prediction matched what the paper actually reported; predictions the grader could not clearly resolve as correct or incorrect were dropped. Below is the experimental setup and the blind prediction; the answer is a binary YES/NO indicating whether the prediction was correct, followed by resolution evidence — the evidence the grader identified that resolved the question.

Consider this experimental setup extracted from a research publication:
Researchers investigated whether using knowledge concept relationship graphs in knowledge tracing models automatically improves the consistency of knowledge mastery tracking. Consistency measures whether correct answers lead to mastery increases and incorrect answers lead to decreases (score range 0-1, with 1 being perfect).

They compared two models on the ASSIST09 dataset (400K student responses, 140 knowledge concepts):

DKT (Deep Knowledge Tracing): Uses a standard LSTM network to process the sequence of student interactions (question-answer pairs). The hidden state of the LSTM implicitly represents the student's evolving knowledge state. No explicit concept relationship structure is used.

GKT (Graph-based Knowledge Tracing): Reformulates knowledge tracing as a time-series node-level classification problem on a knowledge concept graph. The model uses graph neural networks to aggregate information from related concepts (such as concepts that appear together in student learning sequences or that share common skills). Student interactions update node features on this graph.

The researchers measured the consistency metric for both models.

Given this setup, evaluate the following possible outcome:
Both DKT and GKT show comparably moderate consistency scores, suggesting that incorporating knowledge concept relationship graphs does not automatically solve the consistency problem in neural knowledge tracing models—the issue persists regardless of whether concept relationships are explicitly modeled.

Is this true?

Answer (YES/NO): YES